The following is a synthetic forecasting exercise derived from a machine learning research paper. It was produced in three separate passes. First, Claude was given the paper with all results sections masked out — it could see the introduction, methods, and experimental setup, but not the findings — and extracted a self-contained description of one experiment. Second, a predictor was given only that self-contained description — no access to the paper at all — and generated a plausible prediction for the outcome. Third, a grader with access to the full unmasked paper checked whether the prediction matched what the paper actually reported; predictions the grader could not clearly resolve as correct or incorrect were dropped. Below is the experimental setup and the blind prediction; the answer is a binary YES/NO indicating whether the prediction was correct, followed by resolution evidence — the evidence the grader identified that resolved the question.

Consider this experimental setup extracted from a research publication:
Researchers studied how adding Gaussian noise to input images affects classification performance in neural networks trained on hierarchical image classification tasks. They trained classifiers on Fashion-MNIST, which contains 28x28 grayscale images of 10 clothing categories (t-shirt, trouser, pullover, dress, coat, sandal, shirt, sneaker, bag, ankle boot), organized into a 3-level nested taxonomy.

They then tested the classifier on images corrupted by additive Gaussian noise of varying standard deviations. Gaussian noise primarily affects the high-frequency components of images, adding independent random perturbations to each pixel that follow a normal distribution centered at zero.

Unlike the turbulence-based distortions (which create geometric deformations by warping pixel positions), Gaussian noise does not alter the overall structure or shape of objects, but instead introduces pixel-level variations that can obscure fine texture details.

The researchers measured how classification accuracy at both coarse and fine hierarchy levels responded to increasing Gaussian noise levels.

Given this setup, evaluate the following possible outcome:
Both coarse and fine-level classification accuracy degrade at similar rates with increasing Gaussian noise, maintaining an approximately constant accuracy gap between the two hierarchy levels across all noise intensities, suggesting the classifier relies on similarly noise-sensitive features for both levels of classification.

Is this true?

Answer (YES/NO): NO